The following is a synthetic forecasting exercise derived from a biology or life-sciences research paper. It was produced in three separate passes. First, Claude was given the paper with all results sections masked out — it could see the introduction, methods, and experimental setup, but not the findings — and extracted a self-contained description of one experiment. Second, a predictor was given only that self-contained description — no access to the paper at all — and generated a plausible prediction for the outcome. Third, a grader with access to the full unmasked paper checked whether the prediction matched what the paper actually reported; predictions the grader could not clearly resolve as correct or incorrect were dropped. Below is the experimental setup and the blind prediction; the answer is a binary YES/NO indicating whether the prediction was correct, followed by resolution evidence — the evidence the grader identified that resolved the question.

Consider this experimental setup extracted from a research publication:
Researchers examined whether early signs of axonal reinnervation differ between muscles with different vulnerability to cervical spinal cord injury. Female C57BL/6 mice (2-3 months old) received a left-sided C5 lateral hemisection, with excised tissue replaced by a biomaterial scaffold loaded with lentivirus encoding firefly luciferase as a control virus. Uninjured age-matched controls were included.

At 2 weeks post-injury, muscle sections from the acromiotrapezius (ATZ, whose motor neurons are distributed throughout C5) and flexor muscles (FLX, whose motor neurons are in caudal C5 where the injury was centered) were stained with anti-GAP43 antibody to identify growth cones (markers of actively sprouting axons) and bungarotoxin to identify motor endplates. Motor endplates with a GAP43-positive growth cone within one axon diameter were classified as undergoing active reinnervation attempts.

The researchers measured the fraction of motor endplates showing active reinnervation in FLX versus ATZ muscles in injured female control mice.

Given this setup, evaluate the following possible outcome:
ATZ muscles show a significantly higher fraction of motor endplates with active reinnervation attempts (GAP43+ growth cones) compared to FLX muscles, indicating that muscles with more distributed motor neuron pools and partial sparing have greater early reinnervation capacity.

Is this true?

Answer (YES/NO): YES